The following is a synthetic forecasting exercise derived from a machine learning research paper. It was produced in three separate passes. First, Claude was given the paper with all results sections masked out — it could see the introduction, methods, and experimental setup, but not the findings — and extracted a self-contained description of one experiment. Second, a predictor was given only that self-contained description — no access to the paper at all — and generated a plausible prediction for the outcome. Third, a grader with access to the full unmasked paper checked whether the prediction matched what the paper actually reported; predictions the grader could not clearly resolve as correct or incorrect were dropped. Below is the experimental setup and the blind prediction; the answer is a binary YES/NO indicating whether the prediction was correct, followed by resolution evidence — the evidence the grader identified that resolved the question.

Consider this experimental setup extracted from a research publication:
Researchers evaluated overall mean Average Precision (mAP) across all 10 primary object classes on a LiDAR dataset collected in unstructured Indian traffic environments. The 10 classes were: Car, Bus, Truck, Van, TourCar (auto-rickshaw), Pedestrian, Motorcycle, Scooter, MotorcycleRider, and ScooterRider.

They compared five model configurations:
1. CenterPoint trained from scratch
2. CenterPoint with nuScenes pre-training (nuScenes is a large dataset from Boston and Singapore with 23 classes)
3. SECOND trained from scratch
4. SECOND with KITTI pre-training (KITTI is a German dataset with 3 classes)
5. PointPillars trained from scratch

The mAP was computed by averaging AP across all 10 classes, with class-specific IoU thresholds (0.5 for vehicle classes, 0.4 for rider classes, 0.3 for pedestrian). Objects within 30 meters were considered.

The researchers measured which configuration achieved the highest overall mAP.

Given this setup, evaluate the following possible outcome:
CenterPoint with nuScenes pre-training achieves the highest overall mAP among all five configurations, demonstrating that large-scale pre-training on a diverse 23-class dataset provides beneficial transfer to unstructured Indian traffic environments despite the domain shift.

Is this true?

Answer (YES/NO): YES